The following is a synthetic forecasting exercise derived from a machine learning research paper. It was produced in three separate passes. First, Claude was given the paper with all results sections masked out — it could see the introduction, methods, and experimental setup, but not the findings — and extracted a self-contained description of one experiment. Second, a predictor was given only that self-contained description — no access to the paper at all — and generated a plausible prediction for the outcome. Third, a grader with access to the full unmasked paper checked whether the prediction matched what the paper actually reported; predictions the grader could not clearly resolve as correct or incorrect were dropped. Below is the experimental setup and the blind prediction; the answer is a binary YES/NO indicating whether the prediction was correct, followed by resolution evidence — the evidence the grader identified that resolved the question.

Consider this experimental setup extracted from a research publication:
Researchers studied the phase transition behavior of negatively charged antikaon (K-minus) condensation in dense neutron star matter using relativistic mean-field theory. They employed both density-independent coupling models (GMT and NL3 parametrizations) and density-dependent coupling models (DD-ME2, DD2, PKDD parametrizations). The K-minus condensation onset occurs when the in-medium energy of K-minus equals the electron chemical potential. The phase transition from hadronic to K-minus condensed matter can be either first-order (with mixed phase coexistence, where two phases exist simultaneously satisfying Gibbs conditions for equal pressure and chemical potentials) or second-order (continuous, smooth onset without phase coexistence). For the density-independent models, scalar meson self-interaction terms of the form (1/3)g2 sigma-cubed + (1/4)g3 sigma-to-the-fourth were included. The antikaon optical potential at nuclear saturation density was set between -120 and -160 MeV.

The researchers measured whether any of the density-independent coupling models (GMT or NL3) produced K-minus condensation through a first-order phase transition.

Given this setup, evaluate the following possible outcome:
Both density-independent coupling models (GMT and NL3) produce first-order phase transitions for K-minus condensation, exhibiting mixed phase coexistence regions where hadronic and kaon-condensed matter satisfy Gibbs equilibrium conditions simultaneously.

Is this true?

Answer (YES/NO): NO